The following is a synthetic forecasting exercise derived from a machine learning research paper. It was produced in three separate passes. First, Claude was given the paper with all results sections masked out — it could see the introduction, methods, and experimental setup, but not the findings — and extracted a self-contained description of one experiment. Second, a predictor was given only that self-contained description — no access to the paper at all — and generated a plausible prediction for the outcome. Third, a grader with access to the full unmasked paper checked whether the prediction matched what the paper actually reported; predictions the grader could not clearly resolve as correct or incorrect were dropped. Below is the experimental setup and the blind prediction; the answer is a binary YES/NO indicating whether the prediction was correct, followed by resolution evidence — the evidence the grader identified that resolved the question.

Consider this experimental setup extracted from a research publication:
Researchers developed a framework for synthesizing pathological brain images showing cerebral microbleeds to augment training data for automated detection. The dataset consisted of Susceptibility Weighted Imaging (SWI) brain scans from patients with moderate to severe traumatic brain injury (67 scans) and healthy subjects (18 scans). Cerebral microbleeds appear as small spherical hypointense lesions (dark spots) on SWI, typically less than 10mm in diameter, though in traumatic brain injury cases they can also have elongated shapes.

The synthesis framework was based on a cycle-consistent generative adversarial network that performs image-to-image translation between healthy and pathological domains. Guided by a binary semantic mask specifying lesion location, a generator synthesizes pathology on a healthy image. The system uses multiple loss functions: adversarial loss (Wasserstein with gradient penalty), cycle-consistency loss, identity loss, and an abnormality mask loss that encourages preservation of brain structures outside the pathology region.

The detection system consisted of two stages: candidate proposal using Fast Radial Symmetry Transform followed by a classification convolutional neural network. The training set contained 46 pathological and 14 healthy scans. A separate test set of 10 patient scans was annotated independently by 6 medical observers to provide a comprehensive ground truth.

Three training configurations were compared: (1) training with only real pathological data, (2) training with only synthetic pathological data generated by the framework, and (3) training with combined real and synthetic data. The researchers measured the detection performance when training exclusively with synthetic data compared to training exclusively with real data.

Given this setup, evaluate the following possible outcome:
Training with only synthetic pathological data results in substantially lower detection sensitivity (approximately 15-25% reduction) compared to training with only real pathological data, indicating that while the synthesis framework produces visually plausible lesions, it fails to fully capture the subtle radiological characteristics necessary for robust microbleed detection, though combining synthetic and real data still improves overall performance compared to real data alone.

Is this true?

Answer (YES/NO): NO